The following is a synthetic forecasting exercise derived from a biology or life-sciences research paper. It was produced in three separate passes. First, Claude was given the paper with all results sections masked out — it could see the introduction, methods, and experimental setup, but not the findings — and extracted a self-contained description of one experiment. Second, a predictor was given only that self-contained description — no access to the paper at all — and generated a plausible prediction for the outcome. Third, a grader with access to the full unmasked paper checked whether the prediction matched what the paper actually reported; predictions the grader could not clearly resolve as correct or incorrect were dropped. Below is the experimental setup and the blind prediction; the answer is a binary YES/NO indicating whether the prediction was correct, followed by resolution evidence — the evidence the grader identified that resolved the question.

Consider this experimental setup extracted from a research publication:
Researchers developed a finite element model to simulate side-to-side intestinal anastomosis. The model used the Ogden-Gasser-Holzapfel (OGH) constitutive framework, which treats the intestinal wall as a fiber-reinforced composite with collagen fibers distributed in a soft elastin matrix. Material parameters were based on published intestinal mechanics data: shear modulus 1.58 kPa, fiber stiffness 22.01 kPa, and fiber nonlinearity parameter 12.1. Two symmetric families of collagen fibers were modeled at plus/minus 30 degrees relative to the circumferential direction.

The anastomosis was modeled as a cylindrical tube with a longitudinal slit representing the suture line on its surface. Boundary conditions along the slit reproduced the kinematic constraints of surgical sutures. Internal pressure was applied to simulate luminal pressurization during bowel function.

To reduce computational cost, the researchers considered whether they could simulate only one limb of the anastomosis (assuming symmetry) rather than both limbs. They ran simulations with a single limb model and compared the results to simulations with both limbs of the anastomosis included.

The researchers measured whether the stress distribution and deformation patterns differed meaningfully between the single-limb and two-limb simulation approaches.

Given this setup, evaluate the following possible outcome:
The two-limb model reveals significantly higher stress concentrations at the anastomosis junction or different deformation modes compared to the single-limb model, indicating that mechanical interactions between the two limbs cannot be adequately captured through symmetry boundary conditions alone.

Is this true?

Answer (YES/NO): NO